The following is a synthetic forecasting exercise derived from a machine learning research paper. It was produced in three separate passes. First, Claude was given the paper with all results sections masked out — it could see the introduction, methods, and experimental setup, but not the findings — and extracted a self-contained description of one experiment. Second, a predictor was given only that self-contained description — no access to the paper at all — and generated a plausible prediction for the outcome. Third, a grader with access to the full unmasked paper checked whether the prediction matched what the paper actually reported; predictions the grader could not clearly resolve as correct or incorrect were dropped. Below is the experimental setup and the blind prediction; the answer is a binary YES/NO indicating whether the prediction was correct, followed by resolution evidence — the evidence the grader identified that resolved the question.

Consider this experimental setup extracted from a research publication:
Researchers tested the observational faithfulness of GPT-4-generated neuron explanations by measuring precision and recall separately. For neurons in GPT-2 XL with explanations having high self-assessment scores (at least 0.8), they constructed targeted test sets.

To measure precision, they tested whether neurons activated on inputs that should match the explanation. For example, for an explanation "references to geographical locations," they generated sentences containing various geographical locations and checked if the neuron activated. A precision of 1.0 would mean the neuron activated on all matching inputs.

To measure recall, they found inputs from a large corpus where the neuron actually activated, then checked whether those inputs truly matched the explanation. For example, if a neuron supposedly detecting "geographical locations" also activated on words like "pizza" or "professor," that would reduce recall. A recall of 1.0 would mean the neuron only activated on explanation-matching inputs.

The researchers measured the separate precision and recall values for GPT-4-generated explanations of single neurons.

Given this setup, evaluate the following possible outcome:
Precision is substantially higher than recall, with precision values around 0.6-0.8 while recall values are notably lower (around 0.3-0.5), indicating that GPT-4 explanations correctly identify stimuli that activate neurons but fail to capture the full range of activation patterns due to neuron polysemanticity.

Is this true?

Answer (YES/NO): YES